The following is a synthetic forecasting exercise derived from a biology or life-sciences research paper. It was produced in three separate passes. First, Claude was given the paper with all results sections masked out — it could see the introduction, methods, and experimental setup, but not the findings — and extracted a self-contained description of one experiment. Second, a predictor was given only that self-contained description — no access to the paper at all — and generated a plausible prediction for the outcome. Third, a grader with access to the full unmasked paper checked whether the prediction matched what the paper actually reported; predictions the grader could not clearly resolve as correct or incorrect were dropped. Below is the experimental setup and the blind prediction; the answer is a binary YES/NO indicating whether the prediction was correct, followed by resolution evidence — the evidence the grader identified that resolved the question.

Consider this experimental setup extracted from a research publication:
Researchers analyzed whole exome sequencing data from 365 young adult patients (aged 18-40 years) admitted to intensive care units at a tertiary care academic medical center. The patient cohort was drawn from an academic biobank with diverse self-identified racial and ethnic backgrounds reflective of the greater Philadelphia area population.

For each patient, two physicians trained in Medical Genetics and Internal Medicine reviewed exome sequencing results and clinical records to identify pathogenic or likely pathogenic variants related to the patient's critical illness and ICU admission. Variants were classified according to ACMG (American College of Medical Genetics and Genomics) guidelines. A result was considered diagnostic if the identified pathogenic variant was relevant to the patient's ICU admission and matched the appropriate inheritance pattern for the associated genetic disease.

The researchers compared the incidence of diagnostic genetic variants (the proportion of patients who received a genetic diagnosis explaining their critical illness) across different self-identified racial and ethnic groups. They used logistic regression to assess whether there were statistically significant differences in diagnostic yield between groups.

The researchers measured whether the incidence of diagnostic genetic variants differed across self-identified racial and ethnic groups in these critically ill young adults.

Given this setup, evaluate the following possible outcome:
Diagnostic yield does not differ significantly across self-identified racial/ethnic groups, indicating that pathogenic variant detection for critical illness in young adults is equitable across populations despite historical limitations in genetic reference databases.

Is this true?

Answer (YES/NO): YES